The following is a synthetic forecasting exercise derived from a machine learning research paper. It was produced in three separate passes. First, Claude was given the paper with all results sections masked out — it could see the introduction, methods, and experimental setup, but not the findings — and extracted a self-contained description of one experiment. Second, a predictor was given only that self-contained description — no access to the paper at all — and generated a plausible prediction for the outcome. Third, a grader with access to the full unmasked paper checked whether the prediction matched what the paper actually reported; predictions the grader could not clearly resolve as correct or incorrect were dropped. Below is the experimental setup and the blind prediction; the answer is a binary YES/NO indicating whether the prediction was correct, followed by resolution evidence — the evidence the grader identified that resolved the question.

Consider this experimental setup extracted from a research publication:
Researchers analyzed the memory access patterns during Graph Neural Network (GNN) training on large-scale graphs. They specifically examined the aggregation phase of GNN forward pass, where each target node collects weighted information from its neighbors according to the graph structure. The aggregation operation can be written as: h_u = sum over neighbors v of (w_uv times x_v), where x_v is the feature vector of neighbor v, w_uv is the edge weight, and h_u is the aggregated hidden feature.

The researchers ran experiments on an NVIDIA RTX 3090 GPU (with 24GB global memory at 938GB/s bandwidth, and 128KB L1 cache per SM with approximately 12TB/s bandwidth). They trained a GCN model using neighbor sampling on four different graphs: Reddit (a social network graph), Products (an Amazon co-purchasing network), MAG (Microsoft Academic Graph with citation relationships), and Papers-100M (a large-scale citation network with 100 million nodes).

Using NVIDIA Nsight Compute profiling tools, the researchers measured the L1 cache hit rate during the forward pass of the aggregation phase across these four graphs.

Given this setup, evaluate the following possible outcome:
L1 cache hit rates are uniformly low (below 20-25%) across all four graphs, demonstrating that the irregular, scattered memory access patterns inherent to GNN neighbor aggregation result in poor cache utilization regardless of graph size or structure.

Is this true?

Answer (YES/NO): YES